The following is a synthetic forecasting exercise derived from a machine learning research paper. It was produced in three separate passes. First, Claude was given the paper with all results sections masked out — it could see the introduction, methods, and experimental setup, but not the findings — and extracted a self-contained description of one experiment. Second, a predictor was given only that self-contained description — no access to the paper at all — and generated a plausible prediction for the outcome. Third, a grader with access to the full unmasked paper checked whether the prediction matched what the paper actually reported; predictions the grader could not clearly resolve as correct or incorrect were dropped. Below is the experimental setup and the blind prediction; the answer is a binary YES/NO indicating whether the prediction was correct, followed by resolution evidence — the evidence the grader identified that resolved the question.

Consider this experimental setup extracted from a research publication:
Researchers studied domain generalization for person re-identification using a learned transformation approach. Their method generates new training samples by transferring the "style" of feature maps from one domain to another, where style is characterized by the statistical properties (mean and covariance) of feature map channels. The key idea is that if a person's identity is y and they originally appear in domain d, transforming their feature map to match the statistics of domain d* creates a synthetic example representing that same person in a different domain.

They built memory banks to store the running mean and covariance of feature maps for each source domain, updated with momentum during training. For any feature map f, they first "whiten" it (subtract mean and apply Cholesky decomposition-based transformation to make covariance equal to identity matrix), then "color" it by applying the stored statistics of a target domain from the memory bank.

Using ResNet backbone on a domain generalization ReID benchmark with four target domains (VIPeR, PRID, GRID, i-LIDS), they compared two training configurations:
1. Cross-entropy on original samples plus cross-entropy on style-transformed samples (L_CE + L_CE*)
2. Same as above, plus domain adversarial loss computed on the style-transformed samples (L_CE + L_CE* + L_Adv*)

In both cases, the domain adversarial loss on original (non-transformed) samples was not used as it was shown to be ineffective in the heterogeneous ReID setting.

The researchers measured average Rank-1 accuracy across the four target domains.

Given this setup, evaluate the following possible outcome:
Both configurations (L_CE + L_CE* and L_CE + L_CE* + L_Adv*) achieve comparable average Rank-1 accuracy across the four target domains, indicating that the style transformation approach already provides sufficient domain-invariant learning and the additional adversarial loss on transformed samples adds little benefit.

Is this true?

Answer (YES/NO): NO